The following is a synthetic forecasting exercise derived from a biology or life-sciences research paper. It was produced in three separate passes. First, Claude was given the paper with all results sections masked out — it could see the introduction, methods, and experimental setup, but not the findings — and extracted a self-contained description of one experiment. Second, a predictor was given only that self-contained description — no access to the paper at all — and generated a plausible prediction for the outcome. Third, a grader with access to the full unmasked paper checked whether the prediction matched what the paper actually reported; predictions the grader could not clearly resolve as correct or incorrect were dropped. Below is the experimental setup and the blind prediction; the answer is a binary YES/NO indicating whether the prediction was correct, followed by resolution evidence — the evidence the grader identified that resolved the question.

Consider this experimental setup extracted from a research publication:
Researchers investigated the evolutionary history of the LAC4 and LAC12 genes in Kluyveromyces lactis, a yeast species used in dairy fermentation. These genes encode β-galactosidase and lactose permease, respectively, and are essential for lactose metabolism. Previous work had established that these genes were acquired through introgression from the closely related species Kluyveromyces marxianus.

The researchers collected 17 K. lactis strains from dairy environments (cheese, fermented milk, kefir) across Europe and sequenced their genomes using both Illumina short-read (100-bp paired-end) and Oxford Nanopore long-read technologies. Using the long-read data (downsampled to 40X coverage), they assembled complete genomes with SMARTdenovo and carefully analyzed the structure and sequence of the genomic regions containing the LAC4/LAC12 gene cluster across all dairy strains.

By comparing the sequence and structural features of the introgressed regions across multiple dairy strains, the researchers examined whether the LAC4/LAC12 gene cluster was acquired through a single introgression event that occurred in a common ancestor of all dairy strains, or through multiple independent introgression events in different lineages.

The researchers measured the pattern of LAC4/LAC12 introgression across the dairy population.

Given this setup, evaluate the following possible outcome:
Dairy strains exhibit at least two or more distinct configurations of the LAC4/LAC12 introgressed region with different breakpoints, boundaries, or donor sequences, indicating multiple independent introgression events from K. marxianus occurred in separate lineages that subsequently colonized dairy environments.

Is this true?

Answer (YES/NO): YES